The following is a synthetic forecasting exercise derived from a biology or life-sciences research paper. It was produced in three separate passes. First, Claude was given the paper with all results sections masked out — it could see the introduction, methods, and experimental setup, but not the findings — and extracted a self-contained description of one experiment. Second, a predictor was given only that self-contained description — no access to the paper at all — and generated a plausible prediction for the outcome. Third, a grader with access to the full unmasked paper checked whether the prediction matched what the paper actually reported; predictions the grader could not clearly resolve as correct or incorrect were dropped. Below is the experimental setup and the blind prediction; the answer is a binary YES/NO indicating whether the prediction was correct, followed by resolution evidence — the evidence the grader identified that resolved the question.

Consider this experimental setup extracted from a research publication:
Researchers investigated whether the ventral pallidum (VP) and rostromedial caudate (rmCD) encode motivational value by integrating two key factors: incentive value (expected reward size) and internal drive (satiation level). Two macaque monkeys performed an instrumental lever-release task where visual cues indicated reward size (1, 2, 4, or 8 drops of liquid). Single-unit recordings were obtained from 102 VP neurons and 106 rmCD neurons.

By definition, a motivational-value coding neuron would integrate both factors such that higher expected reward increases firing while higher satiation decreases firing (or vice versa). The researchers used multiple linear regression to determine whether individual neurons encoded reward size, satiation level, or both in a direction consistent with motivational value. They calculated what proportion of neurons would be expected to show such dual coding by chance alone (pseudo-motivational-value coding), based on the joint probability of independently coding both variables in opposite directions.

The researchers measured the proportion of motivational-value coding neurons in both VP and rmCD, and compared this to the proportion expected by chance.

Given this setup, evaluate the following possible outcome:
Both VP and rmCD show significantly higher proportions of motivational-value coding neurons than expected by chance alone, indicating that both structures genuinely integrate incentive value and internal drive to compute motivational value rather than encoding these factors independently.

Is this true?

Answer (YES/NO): NO